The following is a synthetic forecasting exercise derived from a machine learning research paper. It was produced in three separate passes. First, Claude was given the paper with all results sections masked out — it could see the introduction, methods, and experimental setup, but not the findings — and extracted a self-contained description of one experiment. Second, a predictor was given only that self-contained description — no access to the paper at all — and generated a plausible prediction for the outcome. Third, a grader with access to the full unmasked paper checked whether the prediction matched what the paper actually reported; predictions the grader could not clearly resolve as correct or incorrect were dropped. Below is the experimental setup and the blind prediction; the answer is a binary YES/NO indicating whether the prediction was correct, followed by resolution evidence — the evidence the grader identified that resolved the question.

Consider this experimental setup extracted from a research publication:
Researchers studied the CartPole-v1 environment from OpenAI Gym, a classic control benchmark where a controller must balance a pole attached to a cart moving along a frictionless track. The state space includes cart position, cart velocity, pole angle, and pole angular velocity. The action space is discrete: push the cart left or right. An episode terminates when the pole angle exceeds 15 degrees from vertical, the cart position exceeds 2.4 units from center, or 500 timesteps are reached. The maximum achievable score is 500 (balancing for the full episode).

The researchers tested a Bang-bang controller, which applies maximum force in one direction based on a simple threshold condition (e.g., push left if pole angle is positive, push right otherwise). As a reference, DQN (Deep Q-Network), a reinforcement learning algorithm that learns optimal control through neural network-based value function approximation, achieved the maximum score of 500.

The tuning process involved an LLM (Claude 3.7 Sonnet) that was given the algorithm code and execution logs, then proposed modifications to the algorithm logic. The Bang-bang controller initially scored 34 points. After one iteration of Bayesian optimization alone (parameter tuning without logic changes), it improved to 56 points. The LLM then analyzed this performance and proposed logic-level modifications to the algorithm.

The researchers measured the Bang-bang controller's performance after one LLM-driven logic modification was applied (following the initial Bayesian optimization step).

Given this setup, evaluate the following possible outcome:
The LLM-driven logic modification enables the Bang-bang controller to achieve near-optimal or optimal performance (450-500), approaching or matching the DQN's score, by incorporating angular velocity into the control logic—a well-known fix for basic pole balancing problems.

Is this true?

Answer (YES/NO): YES